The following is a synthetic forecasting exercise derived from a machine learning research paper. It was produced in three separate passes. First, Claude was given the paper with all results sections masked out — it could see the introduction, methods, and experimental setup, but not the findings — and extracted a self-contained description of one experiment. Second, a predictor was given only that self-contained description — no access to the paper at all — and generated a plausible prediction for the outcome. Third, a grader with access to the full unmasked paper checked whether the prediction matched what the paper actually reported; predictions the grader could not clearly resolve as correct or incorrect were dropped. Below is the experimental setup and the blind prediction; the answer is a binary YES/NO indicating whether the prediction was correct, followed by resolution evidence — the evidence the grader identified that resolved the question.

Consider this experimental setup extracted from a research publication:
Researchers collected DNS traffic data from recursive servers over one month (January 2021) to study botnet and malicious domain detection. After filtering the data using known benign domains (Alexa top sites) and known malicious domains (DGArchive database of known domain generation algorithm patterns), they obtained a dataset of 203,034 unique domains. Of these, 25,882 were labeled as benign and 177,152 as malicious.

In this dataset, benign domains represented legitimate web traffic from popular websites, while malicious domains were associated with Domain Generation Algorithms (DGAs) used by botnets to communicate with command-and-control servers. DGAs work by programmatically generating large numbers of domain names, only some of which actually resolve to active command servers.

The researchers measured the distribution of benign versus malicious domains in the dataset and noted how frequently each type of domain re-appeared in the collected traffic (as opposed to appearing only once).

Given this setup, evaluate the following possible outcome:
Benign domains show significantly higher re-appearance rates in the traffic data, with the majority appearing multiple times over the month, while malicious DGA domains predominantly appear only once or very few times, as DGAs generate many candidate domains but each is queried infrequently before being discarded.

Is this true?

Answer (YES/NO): YES